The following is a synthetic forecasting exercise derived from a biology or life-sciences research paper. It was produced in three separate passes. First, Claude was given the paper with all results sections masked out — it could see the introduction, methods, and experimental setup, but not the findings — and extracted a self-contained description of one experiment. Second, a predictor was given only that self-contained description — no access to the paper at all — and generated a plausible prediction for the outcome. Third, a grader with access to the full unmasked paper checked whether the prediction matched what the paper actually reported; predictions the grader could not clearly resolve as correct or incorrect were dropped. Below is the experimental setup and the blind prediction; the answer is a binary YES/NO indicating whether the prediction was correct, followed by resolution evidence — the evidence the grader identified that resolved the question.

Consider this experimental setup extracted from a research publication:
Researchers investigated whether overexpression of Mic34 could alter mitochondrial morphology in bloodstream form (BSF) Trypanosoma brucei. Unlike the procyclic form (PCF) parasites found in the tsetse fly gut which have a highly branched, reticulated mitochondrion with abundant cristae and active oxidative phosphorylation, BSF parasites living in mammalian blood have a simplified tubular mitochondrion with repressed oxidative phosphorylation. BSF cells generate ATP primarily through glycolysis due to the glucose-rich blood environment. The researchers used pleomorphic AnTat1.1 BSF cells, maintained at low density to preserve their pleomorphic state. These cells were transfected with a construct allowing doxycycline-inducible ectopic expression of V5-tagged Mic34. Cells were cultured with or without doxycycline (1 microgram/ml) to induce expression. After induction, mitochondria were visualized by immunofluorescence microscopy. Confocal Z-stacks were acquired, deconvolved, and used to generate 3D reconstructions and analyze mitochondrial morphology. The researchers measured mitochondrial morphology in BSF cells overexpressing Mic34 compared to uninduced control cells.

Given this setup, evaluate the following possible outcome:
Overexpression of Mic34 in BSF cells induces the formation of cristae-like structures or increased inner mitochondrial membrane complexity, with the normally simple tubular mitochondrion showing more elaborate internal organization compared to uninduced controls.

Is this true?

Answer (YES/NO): NO